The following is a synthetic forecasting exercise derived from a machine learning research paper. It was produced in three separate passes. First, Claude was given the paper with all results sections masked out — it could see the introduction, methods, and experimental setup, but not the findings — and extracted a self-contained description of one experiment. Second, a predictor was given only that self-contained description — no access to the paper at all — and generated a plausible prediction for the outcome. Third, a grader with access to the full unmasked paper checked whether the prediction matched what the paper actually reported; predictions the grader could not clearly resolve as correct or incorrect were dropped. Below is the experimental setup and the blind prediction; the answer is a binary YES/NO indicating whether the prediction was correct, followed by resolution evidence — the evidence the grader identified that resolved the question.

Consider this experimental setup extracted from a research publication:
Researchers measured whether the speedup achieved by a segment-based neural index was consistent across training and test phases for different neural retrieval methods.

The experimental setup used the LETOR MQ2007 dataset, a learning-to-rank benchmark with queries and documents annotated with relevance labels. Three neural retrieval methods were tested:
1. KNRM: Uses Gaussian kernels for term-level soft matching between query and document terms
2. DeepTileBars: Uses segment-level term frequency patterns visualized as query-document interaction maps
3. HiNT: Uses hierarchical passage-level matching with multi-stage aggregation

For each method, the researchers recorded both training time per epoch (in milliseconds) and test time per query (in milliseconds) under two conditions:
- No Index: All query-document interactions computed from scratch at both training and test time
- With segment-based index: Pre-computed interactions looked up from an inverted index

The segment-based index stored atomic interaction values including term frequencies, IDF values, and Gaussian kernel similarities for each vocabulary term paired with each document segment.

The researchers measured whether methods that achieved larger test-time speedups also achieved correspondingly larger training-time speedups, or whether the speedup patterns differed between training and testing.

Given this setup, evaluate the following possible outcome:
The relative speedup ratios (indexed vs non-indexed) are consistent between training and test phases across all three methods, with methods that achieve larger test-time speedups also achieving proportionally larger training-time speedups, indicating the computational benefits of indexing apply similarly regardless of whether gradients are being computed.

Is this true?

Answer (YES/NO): NO